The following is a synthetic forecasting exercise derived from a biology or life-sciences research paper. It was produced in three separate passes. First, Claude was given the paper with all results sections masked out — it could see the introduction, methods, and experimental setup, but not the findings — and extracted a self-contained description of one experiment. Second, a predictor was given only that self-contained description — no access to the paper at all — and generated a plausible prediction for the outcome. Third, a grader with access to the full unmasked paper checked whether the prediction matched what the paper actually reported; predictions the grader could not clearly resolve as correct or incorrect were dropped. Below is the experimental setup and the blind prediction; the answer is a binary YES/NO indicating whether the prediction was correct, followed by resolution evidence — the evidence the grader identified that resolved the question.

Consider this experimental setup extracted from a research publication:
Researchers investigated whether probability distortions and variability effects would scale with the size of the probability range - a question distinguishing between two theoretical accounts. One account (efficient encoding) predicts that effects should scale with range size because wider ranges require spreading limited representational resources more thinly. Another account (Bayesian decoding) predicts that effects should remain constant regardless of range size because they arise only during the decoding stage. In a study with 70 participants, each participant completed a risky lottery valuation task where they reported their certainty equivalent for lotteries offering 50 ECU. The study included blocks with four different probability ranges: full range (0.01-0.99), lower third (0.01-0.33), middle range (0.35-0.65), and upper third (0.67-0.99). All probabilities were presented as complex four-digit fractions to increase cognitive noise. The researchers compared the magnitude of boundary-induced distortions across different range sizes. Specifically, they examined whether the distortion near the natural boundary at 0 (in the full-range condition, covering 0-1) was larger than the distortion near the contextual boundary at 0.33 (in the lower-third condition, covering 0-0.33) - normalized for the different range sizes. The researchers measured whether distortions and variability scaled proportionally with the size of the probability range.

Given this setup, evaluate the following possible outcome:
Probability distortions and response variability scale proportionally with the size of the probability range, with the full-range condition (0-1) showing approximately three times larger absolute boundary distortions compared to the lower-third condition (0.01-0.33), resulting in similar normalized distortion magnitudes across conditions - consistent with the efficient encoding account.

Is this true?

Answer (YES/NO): NO